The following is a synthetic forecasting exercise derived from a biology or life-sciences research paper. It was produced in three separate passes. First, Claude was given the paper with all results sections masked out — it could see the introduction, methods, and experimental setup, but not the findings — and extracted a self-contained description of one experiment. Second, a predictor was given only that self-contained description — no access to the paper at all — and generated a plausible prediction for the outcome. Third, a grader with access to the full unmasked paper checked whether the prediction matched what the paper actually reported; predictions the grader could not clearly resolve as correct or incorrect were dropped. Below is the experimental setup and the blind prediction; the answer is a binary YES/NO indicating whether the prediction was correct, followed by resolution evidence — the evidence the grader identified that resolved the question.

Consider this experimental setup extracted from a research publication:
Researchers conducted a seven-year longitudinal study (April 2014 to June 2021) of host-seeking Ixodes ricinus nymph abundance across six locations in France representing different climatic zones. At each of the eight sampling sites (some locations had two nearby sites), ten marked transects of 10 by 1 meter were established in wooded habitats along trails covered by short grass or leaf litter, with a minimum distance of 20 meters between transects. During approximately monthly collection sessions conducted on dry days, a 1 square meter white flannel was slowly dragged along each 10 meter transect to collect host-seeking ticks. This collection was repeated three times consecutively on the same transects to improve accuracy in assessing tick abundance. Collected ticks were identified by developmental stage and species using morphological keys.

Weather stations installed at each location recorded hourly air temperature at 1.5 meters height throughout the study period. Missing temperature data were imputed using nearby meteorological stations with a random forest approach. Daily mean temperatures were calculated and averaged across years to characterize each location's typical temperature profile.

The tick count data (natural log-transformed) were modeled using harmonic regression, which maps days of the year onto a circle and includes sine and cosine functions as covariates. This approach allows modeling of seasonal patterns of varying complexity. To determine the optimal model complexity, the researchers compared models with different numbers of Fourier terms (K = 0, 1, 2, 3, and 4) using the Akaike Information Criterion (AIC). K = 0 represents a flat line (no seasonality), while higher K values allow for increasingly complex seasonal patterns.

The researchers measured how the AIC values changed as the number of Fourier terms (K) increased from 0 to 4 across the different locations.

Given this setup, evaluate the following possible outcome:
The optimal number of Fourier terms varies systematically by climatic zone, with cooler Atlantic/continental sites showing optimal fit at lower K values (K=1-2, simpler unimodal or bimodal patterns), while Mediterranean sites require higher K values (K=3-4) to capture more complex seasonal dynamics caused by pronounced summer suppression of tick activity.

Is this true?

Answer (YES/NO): NO